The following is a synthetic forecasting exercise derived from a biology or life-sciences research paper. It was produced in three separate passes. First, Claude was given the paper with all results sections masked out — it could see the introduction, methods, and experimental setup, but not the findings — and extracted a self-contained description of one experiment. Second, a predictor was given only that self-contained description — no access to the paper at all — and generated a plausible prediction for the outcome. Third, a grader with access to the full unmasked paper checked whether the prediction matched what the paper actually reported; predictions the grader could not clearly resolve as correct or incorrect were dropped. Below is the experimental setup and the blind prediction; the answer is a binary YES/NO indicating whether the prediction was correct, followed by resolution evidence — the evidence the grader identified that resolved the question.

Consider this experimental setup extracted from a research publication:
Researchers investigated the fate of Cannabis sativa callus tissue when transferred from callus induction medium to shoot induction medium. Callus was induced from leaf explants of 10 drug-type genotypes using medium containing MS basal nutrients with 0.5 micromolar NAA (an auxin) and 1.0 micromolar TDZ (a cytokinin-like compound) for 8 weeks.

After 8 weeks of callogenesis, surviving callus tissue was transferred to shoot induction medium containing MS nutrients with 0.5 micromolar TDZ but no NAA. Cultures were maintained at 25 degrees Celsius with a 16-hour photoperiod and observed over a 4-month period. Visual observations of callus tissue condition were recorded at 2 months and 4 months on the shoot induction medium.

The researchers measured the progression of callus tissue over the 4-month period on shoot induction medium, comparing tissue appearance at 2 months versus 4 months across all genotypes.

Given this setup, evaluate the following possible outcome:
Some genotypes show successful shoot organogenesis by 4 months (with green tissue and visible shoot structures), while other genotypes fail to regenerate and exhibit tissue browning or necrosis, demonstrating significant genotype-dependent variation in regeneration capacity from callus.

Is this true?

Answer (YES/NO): NO